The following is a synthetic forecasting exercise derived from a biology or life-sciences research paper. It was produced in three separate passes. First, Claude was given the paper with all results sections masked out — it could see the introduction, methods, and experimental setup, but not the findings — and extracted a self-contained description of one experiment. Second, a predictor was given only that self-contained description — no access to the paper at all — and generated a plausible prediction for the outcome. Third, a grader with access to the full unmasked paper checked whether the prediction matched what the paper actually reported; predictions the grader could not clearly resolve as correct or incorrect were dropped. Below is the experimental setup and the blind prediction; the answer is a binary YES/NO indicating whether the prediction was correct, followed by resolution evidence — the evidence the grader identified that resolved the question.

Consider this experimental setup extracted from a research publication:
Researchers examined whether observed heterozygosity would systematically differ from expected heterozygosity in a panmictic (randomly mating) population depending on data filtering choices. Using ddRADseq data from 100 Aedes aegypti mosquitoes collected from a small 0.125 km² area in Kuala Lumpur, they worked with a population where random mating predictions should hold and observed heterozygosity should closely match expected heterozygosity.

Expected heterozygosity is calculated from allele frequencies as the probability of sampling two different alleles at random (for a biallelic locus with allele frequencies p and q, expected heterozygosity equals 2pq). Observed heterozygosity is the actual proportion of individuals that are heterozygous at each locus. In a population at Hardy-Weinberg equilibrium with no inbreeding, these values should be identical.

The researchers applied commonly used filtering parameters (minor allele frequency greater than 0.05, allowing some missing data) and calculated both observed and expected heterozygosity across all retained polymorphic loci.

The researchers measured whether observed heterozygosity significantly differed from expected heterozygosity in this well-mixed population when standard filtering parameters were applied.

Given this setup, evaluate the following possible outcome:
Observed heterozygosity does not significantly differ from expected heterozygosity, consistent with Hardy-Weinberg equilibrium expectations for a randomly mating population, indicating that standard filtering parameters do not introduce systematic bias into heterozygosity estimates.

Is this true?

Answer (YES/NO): NO